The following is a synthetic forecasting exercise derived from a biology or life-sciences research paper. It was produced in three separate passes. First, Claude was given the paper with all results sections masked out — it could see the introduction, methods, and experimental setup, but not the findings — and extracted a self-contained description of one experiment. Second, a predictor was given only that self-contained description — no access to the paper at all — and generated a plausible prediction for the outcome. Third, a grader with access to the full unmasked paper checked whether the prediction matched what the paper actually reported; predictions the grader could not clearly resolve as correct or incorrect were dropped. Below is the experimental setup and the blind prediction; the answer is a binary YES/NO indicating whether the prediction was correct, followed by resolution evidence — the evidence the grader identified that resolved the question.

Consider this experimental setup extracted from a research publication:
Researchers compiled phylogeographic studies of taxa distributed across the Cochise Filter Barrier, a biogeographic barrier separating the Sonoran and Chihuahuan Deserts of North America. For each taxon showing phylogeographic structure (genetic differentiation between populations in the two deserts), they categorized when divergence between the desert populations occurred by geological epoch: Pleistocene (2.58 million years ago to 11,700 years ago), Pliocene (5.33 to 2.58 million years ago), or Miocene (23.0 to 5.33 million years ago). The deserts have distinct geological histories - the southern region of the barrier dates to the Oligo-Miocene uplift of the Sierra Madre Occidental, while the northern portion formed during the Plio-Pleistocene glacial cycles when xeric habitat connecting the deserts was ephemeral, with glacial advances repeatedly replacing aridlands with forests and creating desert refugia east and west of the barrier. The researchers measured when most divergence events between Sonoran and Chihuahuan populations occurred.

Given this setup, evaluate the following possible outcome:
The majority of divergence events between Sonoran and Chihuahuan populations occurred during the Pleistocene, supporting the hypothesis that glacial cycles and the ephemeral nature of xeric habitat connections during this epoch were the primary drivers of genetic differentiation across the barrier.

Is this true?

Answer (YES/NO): NO